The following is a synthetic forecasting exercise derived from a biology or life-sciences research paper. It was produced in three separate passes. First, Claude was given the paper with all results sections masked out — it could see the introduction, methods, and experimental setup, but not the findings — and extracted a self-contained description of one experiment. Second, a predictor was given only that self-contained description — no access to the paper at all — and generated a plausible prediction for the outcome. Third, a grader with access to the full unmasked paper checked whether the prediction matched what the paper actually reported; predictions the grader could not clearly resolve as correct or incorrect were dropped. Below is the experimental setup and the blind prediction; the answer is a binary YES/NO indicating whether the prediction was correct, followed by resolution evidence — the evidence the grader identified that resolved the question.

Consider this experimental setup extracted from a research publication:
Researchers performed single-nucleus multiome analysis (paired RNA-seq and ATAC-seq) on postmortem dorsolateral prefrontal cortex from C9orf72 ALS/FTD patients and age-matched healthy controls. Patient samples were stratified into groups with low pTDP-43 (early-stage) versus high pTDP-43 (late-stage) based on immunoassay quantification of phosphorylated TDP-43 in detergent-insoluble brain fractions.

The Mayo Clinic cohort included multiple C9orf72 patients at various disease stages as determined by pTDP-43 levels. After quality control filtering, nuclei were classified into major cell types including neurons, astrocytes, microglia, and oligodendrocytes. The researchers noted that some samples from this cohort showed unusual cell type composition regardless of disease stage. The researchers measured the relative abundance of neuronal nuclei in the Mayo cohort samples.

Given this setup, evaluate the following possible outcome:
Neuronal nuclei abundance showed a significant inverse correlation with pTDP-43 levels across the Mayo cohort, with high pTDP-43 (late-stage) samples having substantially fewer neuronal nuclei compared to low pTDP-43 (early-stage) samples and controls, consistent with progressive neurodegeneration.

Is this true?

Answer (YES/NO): NO